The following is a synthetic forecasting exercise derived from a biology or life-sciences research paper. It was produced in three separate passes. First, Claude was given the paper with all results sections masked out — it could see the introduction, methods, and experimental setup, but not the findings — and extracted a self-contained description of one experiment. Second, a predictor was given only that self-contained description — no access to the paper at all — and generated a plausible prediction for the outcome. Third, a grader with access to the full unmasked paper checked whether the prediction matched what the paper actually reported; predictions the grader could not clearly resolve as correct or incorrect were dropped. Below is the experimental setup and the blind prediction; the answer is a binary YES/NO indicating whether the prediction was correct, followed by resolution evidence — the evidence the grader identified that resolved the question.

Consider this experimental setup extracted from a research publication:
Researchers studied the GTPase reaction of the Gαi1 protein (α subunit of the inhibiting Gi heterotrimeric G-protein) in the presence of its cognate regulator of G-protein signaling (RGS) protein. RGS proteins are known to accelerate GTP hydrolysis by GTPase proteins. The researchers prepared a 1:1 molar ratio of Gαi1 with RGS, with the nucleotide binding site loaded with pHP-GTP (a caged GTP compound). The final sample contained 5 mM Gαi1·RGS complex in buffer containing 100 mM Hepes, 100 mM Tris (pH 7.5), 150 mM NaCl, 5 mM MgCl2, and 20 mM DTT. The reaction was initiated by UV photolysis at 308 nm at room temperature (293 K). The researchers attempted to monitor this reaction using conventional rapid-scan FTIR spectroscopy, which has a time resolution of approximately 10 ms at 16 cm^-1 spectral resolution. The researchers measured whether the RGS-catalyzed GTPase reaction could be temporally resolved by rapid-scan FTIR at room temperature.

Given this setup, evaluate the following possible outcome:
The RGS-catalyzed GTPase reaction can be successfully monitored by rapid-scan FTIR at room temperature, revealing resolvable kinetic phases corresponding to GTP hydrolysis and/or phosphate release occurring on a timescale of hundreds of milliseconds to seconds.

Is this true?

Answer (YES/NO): NO